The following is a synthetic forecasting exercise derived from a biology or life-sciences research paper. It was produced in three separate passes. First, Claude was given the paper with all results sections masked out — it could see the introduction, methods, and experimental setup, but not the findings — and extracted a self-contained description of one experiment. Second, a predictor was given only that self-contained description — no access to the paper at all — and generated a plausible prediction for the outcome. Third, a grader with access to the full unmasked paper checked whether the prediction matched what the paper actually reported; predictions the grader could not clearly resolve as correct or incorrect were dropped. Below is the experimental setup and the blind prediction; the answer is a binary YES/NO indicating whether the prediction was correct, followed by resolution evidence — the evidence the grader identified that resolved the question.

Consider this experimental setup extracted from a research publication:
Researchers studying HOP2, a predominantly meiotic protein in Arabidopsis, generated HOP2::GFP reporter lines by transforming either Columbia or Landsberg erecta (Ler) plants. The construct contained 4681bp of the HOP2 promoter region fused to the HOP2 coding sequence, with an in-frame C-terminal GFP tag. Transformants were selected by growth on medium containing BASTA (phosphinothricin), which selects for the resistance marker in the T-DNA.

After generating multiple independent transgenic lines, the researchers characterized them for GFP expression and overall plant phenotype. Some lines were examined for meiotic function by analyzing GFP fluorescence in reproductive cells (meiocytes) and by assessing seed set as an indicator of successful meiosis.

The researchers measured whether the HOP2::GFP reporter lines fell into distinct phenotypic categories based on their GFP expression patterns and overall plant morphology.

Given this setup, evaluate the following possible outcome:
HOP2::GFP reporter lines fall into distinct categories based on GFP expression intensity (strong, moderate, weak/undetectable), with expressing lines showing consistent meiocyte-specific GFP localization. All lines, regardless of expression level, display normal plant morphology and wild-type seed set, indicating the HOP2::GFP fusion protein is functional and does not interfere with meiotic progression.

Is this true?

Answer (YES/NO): NO